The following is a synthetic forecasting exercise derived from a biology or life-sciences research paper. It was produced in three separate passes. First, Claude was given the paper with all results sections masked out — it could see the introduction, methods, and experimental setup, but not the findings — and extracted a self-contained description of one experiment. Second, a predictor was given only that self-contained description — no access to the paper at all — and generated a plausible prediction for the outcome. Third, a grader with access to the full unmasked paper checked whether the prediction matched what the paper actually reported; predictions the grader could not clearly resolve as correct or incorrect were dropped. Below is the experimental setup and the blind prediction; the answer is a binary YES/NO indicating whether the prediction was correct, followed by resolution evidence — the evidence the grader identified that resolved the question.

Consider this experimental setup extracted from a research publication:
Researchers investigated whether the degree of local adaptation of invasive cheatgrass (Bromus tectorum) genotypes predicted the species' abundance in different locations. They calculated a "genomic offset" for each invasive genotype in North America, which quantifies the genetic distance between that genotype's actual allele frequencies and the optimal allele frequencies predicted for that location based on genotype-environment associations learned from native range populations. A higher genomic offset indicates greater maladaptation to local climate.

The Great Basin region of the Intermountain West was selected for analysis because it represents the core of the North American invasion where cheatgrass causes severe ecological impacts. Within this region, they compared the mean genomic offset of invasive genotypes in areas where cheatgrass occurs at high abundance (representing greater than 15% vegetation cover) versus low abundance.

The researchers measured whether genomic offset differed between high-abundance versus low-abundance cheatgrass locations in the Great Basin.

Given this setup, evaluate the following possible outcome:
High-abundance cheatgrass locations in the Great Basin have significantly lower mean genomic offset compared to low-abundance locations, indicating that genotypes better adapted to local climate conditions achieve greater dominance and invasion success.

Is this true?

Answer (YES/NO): YES